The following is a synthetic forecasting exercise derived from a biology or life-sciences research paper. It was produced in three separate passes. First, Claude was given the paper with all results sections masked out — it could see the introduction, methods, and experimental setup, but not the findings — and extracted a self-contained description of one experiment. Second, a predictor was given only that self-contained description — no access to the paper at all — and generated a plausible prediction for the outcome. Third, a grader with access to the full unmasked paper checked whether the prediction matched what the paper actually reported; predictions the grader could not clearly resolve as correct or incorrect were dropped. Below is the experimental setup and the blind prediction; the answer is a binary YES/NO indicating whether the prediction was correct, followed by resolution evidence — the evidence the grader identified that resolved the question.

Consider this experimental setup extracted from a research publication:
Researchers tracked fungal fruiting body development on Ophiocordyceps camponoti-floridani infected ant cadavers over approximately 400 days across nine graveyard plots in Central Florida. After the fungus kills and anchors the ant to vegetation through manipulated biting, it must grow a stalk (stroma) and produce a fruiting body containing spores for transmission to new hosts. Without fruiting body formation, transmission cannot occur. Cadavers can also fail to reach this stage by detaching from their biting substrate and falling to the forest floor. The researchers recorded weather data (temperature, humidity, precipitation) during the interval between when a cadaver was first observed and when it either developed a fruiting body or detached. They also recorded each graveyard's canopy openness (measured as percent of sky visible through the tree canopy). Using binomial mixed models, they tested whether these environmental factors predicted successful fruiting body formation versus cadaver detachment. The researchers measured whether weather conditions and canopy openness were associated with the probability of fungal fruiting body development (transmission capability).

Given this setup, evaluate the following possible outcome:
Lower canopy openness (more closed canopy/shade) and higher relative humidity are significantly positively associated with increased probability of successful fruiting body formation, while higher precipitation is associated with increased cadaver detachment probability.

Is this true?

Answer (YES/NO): NO